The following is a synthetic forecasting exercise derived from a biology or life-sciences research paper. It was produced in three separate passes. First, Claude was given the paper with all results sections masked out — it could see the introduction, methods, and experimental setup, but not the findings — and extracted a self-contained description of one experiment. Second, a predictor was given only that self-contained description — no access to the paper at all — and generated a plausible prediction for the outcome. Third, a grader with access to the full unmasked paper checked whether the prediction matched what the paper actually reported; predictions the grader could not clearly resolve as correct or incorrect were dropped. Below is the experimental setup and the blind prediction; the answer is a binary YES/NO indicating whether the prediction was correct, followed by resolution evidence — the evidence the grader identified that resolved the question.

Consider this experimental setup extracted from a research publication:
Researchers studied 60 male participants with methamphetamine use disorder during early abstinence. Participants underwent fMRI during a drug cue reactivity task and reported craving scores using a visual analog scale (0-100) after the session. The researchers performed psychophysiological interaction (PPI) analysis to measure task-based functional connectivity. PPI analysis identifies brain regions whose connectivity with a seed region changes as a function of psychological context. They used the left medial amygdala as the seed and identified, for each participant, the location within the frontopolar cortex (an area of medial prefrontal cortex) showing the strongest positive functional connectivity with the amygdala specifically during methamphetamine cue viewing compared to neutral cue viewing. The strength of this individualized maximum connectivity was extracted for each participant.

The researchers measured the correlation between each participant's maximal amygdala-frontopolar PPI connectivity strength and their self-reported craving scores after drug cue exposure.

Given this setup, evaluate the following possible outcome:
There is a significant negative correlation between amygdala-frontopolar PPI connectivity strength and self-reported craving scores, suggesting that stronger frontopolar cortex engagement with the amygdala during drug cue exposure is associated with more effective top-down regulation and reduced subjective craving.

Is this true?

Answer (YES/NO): NO